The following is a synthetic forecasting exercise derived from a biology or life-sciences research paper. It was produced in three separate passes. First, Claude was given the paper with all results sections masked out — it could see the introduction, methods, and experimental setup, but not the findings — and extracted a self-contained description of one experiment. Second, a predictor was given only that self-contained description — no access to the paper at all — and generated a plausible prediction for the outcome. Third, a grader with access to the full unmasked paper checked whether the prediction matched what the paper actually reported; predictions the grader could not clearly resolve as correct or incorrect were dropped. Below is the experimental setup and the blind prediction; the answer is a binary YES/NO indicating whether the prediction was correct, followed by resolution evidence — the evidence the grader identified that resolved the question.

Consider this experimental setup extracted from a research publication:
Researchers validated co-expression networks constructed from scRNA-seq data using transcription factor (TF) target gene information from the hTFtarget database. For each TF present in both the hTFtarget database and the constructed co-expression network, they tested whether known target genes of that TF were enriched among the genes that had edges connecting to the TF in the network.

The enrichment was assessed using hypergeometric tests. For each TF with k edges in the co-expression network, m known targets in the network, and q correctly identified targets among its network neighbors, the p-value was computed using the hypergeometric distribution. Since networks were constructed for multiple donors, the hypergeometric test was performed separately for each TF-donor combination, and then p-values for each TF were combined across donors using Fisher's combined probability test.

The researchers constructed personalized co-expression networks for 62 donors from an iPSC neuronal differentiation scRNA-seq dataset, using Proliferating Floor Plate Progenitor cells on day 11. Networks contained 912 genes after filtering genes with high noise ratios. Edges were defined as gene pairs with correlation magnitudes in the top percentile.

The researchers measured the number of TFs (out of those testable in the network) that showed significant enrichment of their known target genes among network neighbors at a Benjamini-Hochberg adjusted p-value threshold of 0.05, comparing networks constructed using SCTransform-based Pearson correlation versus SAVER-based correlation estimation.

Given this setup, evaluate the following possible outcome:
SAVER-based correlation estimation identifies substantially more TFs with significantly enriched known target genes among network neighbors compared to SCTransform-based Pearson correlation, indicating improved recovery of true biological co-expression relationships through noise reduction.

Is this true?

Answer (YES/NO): NO